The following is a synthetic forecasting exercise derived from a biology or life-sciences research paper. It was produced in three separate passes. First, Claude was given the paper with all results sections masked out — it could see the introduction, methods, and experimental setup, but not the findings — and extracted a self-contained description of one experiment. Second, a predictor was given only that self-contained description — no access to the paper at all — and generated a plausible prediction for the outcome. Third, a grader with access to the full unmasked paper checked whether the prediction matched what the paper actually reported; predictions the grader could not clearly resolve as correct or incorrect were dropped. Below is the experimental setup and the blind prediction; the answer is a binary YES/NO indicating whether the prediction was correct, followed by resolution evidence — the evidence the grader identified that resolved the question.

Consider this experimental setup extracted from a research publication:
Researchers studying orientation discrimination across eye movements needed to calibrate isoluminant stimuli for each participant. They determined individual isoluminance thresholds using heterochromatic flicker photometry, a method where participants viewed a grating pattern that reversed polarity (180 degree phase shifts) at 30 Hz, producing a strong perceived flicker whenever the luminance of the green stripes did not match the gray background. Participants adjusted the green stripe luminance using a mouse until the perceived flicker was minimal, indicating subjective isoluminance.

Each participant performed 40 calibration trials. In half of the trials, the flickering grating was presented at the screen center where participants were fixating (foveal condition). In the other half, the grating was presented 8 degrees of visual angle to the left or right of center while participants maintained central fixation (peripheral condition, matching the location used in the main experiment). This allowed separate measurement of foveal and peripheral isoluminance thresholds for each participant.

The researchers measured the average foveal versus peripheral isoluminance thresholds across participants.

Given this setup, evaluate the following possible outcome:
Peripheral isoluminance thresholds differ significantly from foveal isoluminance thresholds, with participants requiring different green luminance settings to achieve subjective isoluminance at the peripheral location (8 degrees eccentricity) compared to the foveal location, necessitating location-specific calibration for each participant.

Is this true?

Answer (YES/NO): NO